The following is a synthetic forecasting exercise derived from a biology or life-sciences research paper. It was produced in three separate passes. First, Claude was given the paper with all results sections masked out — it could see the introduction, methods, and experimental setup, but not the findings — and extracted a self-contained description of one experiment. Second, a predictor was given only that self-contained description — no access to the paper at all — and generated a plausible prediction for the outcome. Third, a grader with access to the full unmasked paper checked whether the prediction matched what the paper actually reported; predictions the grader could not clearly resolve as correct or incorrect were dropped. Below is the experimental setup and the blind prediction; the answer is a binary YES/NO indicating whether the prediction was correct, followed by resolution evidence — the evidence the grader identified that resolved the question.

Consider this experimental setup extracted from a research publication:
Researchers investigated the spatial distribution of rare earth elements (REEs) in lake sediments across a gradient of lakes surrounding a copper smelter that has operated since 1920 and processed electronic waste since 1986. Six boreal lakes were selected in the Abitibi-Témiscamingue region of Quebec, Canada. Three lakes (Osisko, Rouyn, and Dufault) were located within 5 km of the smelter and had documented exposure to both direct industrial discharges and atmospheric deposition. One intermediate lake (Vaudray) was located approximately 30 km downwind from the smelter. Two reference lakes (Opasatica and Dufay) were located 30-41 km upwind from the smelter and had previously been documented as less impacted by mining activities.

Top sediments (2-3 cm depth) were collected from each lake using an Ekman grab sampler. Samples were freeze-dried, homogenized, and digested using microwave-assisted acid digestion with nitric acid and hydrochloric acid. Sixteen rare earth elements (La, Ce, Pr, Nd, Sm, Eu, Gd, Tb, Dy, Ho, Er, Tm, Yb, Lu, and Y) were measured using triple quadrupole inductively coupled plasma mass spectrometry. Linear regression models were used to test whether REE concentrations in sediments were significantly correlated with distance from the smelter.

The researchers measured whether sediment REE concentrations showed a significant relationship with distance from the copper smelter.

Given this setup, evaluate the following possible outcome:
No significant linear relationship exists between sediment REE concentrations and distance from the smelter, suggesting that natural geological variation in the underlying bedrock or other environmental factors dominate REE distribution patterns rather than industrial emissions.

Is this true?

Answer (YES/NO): YES